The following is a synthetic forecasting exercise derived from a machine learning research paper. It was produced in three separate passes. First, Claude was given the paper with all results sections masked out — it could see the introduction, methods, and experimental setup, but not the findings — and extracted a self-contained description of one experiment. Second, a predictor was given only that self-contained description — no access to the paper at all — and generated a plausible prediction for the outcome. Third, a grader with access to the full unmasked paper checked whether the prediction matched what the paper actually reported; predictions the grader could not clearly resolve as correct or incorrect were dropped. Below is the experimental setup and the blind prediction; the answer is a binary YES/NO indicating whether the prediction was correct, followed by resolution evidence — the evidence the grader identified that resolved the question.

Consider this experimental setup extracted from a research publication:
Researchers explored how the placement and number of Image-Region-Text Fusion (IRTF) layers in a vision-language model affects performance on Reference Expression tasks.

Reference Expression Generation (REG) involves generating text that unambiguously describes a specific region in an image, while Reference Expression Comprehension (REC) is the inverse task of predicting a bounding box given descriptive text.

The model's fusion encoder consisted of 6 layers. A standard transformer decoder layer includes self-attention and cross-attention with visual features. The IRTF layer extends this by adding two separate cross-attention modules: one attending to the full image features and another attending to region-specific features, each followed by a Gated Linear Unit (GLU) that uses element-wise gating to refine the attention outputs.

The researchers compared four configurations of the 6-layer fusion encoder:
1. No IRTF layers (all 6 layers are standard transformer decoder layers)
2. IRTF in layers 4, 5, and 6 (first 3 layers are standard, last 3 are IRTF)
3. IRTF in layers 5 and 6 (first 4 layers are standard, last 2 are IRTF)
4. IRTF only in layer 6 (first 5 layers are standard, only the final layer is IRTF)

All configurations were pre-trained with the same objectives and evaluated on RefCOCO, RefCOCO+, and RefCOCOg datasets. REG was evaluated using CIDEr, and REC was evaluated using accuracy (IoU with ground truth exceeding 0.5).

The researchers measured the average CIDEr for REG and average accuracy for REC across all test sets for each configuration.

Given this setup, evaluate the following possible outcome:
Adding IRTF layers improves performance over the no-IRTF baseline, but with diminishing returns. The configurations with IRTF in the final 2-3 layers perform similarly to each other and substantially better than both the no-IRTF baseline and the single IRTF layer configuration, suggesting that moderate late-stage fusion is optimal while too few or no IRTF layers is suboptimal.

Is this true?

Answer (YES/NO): NO